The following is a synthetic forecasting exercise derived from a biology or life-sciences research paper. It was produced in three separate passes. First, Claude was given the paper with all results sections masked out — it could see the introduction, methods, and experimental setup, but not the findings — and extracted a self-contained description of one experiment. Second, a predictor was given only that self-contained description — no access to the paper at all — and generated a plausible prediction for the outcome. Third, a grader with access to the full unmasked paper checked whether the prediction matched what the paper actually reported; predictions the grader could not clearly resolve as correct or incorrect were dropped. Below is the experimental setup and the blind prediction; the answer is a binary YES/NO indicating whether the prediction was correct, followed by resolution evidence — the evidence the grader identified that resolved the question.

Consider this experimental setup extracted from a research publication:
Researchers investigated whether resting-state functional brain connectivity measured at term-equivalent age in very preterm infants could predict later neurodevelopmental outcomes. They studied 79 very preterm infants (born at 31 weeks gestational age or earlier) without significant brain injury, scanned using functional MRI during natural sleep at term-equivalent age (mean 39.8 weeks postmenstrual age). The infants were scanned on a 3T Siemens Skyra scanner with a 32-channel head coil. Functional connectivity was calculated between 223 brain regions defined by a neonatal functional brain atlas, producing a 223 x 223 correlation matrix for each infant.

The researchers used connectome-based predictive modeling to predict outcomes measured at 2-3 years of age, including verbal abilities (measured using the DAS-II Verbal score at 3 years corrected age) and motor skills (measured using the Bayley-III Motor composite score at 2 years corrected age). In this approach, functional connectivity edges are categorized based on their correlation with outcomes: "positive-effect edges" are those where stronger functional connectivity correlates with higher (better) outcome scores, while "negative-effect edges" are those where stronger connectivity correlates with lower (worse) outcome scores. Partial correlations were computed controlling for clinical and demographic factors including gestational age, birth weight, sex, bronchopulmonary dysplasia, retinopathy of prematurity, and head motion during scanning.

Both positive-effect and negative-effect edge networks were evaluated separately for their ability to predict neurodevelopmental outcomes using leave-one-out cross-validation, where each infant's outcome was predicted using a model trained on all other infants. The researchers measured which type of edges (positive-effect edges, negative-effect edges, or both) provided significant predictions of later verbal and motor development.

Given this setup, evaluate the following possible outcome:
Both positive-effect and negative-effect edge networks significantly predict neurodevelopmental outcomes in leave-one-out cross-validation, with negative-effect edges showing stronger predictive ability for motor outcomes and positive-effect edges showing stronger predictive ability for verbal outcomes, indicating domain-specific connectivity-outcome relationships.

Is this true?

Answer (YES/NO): NO